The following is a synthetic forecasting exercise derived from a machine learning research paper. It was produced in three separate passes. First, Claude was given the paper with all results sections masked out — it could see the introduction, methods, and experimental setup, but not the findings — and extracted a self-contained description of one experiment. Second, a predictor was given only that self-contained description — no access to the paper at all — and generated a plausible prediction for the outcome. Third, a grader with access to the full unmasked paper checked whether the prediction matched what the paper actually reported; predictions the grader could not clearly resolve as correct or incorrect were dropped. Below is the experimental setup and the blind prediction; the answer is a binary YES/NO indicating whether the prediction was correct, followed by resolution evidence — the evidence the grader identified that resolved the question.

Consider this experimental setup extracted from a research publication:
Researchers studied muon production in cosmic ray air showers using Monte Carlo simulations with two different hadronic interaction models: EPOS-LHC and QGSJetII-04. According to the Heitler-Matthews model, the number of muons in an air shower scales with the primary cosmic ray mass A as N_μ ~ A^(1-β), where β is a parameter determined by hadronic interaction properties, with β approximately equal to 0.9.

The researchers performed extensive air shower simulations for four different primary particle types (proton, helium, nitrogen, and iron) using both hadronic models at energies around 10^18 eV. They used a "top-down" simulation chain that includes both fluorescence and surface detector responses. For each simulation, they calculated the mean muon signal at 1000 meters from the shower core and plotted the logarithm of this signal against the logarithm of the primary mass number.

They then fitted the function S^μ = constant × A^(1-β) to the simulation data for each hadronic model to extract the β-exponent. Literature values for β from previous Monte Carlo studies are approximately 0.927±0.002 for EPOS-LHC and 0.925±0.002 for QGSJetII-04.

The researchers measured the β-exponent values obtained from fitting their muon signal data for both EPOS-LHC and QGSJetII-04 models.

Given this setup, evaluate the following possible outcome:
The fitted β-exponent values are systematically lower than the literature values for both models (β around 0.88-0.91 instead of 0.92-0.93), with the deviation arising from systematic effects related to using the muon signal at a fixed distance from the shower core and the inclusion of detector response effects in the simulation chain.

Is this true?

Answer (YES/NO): NO